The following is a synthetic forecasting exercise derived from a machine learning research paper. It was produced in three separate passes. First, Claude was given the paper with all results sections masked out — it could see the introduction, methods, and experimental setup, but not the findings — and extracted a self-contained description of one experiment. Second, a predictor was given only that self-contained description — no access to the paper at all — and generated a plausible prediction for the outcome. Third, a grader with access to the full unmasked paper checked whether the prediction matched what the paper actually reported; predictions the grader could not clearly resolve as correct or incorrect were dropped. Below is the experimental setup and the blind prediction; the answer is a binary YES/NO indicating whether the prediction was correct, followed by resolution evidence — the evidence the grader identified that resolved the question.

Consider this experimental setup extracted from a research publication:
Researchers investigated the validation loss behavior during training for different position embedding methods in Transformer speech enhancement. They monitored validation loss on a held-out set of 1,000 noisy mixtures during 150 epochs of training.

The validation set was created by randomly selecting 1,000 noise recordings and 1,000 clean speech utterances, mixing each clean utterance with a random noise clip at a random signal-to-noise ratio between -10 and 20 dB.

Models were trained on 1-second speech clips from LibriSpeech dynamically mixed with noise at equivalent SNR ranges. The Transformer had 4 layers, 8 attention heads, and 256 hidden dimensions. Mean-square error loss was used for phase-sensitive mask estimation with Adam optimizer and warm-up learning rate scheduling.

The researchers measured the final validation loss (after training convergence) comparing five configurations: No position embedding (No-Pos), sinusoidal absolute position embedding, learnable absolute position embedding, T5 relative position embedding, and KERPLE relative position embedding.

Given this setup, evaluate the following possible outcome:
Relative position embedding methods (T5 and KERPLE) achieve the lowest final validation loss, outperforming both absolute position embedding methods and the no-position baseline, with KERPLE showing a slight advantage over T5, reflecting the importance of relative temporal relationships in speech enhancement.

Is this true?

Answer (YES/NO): NO